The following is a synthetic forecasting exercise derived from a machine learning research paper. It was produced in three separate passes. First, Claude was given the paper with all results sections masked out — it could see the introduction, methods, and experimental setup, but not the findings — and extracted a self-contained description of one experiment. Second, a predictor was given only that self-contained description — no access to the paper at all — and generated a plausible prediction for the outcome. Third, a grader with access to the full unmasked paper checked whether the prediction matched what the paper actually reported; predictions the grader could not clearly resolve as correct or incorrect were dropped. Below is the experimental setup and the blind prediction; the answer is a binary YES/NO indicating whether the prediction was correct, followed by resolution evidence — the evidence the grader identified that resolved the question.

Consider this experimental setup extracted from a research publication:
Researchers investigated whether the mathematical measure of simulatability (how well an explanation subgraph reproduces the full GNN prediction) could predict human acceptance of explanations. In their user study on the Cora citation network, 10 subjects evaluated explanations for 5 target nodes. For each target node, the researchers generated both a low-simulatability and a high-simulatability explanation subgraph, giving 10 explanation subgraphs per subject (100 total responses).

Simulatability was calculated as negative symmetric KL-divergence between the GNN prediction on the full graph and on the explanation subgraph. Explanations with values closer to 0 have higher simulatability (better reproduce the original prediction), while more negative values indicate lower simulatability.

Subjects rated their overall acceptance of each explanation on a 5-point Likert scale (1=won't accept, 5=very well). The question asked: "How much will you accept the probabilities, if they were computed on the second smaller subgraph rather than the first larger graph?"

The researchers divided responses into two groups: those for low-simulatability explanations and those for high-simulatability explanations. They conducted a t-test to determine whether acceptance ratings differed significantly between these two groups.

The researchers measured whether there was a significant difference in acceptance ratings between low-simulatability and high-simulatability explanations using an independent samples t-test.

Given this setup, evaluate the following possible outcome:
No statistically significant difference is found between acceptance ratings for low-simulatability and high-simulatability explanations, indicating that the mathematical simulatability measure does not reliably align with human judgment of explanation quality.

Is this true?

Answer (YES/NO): NO